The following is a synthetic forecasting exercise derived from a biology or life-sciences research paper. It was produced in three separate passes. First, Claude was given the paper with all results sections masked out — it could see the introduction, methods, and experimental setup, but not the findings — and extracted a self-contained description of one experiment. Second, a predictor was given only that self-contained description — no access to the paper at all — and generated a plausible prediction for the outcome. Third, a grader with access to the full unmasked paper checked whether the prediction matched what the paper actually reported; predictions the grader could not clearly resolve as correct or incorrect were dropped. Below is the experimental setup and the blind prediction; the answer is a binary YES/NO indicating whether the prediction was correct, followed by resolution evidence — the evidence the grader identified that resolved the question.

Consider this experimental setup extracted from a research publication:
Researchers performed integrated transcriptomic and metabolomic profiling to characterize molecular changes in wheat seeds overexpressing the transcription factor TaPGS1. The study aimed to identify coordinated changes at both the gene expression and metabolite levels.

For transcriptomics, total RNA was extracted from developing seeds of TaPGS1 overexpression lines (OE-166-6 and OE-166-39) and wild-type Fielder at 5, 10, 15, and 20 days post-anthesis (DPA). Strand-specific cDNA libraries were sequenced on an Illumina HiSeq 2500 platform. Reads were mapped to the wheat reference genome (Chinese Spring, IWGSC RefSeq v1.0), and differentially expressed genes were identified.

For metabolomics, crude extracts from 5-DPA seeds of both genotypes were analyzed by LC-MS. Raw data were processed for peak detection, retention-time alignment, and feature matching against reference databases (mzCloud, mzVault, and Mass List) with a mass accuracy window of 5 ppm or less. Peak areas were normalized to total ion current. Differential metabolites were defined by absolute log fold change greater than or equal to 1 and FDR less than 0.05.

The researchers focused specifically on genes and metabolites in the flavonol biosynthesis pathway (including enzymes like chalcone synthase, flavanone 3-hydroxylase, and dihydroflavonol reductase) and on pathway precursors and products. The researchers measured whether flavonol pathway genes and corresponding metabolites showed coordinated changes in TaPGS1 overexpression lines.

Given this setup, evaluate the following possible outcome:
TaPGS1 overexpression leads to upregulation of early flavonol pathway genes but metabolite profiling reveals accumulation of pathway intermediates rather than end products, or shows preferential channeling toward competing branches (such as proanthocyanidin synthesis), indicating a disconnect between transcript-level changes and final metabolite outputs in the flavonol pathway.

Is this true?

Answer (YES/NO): NO